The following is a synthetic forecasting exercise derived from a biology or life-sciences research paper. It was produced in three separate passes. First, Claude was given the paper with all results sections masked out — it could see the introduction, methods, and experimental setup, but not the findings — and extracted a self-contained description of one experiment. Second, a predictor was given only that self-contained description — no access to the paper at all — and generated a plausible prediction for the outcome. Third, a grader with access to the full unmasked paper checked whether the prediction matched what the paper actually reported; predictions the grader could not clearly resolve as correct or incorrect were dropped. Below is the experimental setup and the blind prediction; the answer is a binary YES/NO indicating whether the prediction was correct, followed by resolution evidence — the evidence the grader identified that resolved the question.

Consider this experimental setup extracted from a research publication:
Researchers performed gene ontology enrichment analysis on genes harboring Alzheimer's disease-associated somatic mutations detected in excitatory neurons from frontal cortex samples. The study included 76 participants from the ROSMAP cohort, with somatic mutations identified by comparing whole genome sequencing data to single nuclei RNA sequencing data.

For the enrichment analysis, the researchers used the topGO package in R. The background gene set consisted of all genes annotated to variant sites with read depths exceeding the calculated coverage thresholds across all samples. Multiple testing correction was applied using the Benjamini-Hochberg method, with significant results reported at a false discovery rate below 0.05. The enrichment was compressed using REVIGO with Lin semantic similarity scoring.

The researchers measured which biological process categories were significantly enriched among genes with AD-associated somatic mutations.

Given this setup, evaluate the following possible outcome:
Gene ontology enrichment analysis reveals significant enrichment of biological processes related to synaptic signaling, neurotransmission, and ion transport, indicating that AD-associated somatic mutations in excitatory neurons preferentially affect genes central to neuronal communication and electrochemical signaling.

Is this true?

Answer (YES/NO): NO